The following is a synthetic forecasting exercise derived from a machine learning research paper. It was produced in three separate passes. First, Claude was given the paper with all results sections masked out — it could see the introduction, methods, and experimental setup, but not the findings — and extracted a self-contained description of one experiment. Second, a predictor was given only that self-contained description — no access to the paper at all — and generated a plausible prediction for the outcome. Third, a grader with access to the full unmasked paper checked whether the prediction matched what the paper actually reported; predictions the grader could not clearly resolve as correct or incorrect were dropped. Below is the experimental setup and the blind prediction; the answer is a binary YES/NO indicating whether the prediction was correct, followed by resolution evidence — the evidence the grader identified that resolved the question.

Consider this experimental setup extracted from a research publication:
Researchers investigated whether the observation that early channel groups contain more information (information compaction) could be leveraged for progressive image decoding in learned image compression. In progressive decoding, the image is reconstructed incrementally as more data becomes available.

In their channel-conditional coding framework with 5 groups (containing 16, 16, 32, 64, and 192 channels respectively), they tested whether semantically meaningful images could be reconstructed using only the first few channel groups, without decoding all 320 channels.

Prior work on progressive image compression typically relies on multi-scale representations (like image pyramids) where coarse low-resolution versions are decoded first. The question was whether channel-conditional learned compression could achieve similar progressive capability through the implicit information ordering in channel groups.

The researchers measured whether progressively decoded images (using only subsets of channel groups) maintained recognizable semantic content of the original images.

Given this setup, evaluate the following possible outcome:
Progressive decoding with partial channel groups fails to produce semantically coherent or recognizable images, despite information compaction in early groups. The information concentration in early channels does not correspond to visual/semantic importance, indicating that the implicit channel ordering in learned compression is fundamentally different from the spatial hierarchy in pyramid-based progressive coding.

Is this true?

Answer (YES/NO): NO